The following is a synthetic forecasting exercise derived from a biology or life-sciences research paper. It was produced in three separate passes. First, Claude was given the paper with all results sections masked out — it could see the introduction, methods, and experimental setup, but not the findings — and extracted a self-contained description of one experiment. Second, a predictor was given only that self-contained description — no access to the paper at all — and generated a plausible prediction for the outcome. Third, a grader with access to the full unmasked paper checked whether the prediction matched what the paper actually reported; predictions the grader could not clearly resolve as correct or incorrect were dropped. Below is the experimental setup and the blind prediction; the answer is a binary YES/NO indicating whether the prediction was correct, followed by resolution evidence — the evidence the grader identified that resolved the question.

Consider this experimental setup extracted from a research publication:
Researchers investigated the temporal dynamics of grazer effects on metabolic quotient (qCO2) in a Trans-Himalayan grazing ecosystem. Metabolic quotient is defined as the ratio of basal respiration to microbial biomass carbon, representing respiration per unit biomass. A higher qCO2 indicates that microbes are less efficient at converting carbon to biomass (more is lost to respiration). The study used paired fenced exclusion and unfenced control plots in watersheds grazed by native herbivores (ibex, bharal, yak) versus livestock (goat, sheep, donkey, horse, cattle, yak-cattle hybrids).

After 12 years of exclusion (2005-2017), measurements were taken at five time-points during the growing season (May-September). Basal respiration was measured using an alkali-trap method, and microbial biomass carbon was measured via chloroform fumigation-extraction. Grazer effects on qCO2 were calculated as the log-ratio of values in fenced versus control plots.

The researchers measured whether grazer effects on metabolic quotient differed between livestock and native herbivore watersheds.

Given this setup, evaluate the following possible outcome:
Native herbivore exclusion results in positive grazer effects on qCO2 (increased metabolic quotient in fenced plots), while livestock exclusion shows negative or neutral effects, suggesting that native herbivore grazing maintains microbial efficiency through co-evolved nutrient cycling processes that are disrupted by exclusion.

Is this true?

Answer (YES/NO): NO